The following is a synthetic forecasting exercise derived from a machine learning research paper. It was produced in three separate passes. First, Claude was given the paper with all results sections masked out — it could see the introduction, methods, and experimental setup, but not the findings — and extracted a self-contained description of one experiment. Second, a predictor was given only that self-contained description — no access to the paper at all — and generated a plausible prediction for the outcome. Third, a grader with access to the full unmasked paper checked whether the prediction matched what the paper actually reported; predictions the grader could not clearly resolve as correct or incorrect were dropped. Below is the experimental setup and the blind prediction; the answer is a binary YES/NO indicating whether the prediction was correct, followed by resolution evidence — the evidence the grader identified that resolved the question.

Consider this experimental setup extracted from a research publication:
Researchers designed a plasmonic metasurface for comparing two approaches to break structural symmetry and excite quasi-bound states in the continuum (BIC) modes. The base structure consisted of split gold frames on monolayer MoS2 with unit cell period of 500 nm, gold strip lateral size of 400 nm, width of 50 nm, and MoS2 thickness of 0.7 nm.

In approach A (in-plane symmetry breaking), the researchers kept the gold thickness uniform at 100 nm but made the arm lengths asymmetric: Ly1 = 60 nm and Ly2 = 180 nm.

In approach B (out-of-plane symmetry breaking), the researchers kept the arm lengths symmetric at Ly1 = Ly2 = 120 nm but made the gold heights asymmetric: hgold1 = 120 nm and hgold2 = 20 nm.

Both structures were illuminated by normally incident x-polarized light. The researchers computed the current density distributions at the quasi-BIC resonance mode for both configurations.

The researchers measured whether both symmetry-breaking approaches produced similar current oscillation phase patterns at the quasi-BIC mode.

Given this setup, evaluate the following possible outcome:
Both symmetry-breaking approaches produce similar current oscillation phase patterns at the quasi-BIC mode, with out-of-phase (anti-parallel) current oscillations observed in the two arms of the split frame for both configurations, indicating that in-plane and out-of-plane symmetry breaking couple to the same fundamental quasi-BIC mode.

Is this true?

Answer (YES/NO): YES